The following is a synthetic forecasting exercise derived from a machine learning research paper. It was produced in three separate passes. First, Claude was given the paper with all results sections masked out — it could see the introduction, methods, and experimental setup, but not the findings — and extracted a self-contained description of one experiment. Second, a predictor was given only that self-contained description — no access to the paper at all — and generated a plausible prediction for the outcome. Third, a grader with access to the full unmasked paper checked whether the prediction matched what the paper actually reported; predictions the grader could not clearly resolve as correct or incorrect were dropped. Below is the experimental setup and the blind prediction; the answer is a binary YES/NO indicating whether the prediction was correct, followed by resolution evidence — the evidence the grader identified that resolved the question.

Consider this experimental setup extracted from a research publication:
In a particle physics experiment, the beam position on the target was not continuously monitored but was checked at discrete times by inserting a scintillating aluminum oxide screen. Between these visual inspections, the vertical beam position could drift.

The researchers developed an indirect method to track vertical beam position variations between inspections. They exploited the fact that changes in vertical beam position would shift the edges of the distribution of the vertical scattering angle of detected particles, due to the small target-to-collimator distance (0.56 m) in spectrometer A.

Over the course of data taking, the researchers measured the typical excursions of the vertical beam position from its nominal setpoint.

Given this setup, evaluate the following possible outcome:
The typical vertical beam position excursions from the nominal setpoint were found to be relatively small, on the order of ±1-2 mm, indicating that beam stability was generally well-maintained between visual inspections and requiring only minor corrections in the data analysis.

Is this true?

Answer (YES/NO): NO